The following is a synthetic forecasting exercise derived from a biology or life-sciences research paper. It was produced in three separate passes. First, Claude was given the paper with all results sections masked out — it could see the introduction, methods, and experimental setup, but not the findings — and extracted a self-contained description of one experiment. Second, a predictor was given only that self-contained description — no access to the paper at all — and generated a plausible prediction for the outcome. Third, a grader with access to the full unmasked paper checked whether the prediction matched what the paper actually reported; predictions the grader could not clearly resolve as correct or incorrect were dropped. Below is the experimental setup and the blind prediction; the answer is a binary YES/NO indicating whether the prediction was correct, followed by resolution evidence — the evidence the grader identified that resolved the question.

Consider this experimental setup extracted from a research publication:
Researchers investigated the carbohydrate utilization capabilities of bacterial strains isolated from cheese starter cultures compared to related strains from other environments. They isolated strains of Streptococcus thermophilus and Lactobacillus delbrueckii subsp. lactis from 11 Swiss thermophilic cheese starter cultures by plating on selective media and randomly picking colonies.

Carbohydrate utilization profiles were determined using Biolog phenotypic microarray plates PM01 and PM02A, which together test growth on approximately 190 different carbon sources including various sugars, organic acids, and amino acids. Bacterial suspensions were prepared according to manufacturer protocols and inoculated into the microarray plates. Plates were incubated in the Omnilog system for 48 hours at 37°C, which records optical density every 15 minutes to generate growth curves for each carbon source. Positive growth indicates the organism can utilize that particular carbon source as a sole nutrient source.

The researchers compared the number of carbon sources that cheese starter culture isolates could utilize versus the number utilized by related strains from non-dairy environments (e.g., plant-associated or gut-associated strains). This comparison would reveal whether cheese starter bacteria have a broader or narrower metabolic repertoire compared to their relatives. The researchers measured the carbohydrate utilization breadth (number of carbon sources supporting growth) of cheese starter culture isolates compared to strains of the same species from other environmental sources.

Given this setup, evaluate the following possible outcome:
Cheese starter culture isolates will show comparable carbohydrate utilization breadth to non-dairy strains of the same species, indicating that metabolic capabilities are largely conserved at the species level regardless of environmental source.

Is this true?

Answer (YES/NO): NO